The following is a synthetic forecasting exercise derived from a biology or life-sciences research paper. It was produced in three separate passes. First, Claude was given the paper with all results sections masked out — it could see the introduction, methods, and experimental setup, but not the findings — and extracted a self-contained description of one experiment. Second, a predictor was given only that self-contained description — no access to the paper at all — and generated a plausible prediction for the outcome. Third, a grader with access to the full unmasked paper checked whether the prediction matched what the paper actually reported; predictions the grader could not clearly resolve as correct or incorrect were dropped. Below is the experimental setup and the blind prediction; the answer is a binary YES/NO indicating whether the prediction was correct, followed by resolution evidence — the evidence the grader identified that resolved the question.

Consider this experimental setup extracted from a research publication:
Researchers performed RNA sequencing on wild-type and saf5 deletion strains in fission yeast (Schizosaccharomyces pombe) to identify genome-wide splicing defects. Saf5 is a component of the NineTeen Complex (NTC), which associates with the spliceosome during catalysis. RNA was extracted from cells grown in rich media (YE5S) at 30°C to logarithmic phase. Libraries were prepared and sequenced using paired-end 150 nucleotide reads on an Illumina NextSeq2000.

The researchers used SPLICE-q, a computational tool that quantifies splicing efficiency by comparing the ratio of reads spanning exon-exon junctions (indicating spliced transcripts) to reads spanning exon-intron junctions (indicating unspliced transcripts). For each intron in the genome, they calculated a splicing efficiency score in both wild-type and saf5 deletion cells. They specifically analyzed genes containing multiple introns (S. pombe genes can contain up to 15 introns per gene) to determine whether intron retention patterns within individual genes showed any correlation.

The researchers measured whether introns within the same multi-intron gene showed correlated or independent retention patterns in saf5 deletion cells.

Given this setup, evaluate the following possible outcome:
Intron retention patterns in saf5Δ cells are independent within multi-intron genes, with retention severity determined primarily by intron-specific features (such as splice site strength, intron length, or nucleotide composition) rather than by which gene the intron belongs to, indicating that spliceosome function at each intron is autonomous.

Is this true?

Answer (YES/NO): NO